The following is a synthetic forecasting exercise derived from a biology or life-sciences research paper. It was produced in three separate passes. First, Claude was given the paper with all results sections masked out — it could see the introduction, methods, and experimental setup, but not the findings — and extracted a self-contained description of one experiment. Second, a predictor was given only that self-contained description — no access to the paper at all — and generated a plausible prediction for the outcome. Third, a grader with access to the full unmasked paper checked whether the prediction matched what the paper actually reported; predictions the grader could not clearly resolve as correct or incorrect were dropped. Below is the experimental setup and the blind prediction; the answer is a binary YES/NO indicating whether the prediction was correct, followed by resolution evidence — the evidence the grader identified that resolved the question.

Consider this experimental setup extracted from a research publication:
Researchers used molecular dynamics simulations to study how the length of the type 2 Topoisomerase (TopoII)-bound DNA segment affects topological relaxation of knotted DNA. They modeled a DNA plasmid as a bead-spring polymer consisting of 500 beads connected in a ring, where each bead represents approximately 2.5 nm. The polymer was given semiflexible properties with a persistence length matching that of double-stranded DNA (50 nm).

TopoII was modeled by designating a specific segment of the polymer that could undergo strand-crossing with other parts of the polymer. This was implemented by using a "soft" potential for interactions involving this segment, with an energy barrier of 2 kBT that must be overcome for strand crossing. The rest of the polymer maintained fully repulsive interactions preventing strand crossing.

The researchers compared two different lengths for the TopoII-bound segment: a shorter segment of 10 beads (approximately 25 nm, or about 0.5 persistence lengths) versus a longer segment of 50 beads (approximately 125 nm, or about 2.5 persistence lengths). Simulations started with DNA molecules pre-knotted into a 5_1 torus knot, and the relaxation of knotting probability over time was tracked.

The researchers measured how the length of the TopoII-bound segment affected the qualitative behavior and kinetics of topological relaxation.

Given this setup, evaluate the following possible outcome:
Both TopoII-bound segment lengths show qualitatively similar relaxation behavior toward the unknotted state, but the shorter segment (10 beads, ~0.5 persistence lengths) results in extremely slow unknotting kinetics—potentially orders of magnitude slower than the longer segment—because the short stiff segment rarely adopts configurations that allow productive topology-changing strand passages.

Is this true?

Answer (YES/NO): NO